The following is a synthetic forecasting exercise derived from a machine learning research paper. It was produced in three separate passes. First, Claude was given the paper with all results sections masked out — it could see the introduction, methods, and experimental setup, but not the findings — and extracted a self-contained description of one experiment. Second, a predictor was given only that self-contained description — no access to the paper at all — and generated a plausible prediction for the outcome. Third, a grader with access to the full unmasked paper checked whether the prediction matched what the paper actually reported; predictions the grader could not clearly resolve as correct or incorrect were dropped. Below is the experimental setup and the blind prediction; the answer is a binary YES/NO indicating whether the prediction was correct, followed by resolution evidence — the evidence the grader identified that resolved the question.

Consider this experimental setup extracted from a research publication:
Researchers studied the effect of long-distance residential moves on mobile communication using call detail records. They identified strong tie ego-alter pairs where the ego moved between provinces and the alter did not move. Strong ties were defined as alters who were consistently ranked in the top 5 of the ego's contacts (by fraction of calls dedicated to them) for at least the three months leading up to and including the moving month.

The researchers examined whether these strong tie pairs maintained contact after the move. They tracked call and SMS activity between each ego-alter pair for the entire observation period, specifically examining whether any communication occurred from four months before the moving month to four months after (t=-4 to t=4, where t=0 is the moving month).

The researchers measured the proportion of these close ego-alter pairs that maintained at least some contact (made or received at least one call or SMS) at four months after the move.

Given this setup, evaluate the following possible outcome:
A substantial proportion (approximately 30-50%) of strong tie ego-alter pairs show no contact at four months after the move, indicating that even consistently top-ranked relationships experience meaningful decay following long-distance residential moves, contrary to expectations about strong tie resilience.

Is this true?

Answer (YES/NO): NO